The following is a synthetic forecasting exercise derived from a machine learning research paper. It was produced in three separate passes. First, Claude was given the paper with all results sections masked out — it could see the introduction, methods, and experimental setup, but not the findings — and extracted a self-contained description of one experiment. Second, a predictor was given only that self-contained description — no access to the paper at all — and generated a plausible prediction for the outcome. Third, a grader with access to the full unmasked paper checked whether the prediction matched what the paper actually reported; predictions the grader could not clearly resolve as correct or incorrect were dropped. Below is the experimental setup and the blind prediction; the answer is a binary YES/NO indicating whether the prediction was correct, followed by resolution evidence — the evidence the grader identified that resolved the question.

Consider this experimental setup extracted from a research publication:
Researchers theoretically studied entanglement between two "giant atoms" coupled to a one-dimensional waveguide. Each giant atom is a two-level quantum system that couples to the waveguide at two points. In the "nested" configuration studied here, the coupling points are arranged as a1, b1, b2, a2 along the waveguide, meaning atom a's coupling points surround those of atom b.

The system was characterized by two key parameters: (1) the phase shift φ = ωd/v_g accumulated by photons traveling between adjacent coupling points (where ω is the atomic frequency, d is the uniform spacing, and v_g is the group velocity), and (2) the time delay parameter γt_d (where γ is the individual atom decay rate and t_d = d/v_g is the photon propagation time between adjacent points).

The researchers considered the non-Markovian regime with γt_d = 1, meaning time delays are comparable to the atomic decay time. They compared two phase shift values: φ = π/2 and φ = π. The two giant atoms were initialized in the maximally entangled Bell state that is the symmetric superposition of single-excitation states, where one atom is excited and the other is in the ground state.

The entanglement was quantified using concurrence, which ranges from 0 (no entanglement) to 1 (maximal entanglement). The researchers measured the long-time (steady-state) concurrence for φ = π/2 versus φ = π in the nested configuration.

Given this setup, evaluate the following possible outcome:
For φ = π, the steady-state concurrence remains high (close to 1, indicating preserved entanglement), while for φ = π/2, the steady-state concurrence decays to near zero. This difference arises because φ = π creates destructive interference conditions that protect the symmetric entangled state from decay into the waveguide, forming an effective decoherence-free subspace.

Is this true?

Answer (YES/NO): NO